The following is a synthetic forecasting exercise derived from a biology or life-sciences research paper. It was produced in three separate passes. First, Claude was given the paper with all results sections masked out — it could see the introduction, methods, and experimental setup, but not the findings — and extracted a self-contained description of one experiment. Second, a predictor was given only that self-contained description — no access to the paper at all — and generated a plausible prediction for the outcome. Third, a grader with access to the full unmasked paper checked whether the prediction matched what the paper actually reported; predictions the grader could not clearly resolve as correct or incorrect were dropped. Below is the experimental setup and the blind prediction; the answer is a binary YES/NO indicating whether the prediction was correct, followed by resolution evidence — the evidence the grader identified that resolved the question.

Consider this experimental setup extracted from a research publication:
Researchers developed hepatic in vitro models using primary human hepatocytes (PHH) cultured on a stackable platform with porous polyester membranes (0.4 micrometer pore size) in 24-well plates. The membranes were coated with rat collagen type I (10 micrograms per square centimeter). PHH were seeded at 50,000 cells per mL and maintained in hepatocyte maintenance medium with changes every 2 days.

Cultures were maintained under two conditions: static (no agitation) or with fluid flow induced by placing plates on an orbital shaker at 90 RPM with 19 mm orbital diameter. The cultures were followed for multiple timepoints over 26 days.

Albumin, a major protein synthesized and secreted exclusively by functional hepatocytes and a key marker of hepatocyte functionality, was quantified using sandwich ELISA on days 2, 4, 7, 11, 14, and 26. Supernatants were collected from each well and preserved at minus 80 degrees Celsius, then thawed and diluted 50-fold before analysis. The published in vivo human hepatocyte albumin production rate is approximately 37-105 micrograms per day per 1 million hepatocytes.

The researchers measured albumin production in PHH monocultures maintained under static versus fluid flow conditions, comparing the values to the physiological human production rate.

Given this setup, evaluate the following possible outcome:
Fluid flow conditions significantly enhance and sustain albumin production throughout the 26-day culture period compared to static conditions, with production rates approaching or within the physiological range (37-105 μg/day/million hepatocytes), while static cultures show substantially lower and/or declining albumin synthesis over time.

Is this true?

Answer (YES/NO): NO